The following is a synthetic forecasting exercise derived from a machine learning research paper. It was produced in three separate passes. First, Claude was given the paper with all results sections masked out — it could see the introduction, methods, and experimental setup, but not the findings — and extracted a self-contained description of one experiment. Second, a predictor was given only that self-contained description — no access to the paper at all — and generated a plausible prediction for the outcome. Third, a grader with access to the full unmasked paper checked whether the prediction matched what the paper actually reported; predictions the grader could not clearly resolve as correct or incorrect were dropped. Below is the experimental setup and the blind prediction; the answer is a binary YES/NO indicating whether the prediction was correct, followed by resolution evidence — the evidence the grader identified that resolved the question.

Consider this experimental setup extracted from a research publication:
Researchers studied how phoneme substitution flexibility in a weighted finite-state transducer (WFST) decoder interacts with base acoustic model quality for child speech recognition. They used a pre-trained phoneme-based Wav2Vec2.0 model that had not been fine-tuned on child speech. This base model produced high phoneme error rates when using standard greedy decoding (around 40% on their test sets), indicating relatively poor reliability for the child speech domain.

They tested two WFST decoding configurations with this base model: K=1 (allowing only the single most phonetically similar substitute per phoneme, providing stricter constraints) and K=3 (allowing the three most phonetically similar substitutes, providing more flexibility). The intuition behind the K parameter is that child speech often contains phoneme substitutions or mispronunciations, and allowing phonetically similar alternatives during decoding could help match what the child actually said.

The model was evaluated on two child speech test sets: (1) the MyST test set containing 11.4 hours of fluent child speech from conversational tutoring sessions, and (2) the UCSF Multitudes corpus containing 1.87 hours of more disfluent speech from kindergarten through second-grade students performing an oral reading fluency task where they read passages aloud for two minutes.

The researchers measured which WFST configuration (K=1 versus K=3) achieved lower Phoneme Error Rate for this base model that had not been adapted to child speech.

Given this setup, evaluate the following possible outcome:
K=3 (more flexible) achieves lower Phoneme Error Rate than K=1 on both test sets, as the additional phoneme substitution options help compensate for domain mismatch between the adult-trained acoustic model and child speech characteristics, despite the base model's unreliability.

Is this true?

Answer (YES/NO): NO